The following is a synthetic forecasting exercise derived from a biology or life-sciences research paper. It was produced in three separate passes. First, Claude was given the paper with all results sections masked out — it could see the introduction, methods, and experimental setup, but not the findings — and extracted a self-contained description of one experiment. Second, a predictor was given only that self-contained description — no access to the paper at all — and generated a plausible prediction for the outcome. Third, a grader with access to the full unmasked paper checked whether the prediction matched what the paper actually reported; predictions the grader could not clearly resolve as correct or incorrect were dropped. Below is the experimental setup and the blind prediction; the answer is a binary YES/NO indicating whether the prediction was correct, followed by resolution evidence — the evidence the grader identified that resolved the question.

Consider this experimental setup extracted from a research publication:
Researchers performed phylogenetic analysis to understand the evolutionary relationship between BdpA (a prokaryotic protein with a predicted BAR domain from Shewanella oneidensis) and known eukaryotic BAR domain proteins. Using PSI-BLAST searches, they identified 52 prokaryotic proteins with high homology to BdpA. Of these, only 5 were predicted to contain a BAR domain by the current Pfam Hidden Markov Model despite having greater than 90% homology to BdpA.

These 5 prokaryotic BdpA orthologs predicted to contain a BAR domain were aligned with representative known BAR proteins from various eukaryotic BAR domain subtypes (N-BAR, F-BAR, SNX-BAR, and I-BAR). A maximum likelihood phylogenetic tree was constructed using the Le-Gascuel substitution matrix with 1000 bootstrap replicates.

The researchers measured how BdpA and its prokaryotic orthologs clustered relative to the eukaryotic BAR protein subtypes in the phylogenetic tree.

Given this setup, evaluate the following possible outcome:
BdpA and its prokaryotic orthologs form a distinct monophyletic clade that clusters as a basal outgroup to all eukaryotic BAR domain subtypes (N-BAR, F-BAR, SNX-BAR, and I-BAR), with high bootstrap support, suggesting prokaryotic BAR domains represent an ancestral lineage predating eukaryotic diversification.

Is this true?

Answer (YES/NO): NO